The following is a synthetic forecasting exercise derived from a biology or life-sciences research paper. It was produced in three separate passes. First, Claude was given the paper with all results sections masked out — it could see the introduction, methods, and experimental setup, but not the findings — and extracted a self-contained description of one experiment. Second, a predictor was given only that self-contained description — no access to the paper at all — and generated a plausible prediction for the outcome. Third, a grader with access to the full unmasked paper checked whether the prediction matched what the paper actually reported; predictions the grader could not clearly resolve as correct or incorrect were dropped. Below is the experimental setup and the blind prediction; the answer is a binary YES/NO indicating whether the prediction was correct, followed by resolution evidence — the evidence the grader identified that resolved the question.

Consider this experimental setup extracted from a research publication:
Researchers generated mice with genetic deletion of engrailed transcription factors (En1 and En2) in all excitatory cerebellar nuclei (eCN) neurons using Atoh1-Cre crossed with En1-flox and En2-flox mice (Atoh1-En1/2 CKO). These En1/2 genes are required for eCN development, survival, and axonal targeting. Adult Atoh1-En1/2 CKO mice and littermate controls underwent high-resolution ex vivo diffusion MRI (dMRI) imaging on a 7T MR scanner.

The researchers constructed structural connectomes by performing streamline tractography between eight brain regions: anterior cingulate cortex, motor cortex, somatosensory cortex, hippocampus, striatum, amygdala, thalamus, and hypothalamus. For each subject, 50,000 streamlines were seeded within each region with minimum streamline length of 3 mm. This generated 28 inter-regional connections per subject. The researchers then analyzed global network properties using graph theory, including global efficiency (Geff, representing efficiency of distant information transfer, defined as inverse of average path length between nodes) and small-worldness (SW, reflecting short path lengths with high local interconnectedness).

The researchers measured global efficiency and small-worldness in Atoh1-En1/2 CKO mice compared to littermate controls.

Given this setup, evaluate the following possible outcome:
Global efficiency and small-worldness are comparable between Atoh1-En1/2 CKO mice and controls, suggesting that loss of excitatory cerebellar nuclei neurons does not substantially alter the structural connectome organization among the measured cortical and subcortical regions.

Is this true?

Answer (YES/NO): NO